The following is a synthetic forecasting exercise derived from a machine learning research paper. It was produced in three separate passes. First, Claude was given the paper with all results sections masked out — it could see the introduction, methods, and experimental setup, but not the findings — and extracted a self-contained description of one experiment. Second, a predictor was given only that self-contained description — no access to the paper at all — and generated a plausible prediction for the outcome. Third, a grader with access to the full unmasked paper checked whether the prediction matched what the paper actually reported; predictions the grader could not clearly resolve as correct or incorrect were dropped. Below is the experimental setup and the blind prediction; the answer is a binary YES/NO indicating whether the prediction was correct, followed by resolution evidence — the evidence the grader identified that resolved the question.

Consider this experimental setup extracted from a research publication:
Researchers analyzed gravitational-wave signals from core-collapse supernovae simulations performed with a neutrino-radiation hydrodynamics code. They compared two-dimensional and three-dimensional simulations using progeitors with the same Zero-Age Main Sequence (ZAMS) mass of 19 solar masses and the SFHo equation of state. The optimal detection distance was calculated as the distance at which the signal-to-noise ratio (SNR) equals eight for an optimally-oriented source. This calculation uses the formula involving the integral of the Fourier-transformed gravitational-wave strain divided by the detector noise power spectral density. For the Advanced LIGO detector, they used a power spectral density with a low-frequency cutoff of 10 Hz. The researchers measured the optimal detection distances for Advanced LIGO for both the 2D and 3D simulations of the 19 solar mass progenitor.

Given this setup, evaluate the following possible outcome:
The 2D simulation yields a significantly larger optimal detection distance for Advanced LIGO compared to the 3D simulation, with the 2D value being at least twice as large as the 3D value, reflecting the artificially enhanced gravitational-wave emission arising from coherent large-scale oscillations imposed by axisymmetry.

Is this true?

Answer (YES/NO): YES